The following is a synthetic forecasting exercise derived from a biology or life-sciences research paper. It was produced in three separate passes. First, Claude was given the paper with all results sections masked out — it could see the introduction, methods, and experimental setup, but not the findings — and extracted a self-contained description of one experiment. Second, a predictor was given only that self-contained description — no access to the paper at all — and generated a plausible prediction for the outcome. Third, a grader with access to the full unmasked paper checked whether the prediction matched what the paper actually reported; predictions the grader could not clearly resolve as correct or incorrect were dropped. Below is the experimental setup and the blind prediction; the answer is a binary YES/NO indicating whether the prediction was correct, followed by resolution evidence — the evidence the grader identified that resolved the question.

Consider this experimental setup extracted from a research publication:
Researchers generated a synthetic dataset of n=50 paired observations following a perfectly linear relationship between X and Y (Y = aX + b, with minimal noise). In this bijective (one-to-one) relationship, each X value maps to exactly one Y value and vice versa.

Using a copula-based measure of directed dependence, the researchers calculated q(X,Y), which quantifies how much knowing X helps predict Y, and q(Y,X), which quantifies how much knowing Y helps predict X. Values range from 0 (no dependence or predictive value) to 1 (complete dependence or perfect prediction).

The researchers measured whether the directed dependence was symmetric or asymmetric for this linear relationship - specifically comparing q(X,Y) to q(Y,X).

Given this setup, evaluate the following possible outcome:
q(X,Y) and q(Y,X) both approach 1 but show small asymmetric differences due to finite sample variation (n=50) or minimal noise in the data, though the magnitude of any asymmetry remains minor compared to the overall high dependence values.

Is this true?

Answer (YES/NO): NO